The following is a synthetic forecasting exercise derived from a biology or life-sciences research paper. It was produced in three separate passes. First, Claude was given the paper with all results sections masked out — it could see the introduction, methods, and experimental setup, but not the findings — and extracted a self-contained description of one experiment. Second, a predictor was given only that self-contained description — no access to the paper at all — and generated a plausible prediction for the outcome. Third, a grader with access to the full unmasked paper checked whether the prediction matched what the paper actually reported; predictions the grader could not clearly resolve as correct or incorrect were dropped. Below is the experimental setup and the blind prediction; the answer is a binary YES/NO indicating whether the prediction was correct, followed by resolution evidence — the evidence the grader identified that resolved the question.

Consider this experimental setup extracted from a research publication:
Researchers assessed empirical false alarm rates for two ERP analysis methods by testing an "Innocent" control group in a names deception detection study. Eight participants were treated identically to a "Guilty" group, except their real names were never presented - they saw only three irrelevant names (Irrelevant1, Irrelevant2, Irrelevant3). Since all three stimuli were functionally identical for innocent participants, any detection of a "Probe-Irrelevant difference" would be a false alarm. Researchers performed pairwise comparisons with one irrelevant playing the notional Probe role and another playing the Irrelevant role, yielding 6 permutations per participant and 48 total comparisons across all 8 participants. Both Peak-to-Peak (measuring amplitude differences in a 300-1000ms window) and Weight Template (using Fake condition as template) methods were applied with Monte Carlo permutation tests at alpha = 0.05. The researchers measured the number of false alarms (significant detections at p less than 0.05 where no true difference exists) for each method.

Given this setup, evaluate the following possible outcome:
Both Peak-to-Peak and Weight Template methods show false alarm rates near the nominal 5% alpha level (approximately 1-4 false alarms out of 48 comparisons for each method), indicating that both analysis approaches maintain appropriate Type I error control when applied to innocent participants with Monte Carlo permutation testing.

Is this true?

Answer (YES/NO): YES